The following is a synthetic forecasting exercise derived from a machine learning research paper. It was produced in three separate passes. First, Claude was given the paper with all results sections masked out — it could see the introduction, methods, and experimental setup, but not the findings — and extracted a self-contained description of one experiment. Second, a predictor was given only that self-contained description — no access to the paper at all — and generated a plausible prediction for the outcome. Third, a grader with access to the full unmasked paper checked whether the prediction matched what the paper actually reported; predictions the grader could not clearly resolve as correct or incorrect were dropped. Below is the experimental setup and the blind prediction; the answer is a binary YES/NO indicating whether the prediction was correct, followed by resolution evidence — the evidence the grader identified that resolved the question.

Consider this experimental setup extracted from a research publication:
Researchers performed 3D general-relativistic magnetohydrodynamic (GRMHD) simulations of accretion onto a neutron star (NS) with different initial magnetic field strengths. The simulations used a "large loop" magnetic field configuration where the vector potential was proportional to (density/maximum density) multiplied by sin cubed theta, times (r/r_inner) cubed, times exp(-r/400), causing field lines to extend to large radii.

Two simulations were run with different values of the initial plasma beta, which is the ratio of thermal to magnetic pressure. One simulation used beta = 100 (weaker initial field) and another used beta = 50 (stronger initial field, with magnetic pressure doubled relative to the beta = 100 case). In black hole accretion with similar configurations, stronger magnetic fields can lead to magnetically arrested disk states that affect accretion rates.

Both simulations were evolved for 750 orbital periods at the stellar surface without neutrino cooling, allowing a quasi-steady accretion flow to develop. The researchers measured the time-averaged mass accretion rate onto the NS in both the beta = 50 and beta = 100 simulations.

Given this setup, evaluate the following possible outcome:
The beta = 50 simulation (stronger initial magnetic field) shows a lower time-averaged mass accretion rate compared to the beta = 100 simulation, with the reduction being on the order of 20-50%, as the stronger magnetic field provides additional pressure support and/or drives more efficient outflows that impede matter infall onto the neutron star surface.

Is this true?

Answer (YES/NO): NO